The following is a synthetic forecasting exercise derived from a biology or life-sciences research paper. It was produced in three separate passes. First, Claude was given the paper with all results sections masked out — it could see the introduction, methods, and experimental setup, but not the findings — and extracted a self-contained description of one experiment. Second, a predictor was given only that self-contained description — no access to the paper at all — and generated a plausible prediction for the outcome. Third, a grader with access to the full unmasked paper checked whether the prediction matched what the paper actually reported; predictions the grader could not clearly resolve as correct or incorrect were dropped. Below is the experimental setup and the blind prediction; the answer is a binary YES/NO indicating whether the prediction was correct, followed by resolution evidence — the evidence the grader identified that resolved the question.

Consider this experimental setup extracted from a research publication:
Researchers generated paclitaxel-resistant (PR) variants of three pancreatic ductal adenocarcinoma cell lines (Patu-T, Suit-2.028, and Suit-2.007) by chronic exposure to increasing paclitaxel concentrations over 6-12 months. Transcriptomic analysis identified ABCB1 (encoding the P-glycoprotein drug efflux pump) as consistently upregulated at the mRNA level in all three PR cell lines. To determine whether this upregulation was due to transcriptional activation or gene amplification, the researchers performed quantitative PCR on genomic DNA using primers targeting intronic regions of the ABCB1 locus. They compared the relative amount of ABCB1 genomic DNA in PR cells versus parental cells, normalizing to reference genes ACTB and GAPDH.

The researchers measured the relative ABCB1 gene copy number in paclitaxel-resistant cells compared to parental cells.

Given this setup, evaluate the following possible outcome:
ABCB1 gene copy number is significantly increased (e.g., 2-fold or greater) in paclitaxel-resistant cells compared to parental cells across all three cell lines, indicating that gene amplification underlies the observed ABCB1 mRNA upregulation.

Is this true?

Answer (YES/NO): NO